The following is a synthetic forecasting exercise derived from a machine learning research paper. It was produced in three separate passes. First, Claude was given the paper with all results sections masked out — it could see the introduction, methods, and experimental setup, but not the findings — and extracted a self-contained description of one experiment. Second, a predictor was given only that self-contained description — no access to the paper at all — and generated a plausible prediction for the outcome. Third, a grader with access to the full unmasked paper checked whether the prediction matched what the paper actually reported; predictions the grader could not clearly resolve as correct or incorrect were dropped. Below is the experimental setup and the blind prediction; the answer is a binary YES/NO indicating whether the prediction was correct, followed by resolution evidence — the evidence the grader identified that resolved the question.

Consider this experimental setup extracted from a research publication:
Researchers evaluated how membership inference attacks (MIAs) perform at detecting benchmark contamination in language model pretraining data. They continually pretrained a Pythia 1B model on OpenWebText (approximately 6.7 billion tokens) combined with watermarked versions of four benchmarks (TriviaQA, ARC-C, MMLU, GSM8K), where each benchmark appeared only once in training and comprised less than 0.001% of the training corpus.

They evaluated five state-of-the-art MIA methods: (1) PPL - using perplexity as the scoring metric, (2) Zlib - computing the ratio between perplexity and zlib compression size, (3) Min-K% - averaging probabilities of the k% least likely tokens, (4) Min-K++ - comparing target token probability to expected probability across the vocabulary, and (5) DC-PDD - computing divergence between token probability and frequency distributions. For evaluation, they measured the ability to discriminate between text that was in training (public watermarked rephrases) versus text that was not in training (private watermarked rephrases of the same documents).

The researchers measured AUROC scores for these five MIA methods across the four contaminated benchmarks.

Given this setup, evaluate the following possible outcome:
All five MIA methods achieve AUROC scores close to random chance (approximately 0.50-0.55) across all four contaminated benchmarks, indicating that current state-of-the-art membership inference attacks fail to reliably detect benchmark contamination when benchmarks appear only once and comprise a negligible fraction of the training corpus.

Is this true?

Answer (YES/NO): YES